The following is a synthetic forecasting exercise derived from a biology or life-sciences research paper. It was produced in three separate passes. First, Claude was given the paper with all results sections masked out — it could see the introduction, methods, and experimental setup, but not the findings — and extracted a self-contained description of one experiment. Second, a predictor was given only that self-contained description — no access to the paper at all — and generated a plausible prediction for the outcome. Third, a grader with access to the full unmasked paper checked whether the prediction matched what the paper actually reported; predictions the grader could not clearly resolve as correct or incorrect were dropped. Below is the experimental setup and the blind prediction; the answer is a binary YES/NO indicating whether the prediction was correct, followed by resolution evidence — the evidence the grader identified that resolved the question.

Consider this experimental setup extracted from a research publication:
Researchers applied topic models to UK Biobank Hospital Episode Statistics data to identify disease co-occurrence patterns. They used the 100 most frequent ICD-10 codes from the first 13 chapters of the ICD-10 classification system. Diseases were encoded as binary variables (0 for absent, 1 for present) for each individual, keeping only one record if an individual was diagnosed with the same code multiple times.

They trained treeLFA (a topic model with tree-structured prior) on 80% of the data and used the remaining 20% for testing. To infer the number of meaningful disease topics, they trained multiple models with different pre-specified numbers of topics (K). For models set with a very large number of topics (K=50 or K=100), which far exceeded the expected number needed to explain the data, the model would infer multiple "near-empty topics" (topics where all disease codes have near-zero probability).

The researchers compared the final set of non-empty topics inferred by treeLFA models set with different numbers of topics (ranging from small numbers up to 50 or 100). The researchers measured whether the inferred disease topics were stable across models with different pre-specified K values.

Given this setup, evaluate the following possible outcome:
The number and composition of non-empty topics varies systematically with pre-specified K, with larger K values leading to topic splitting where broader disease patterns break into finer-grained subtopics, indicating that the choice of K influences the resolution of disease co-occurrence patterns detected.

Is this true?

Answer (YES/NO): YES